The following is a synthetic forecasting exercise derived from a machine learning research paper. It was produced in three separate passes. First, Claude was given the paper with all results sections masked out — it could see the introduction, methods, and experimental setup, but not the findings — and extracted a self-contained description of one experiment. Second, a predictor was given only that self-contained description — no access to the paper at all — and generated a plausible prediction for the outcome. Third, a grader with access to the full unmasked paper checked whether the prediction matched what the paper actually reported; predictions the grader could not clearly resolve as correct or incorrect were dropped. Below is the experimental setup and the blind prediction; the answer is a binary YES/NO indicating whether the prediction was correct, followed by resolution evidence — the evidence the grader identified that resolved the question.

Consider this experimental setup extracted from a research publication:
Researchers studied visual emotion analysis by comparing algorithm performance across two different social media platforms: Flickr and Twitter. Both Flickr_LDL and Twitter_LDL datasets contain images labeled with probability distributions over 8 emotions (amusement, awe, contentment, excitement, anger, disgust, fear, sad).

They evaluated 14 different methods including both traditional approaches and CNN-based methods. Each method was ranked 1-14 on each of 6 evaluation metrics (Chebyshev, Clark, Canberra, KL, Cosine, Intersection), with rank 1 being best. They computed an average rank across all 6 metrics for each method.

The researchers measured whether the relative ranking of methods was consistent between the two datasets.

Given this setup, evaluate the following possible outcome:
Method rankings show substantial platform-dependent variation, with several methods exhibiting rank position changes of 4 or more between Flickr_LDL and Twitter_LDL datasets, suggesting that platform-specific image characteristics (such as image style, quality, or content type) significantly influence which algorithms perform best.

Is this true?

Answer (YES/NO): NO